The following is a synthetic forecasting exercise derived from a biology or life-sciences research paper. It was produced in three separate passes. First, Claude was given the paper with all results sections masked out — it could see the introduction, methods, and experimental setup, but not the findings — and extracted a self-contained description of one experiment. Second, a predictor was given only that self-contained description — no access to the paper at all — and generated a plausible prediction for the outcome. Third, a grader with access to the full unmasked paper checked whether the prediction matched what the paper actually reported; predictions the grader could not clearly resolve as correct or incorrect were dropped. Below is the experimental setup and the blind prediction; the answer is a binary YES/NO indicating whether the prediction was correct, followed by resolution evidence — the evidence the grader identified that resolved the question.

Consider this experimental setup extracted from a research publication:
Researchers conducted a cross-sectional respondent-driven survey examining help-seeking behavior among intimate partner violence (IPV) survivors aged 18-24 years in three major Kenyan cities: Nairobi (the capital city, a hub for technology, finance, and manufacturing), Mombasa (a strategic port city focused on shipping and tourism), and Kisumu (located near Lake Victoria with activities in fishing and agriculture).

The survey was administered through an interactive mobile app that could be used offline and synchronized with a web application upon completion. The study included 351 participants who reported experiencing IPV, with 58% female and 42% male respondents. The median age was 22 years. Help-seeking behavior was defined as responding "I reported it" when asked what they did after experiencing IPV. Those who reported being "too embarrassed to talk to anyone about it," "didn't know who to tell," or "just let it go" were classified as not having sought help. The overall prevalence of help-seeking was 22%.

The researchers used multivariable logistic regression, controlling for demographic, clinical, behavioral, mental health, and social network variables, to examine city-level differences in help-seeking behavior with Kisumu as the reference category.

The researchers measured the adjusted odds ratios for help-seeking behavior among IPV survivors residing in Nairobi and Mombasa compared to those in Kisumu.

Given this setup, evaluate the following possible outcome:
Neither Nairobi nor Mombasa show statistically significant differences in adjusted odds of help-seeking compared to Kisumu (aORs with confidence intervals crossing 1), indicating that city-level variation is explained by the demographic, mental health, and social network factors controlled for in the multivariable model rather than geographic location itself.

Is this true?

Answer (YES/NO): NO